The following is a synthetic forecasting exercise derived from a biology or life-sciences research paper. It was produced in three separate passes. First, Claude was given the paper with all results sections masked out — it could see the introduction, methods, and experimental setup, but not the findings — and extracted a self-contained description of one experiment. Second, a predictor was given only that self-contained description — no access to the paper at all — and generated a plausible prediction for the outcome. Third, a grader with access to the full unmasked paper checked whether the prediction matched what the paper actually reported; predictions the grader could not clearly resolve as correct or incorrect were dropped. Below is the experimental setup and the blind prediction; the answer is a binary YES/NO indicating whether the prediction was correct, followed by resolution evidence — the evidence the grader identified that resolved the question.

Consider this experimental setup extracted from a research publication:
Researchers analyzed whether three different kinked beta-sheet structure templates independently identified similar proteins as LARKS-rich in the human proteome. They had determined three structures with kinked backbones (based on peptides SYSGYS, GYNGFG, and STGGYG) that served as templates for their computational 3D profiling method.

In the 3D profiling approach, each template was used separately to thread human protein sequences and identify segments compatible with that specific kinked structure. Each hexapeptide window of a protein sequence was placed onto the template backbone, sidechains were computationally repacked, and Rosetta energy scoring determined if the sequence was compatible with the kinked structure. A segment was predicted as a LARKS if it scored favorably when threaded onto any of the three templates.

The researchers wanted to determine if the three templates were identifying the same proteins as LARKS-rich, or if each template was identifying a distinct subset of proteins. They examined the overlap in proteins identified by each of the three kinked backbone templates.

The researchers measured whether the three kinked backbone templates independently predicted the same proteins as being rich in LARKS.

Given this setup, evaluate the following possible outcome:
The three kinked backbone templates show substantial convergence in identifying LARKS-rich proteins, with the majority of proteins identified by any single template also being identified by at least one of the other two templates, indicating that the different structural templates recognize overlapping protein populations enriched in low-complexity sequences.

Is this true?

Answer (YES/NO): YES